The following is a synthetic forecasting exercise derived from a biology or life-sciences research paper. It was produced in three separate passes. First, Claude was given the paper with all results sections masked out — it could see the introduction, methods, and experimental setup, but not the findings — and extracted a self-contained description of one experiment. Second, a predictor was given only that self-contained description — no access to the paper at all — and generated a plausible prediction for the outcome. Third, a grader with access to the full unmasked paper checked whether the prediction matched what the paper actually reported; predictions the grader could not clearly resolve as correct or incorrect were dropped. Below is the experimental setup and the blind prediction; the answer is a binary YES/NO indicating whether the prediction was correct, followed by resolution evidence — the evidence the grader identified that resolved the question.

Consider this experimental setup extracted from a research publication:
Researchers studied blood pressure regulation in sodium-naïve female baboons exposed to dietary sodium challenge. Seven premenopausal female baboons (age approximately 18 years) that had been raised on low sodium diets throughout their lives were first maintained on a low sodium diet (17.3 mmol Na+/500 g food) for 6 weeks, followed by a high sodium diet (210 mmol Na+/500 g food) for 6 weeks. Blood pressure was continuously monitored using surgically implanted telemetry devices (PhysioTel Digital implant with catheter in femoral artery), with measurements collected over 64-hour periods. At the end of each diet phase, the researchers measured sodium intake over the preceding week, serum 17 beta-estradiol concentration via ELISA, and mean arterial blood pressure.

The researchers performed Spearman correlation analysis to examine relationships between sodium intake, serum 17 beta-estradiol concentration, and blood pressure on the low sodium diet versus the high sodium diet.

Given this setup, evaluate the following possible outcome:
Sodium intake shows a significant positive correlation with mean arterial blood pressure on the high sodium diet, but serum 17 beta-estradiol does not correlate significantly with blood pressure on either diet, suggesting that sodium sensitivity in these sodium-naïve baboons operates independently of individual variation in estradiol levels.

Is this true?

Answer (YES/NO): NO